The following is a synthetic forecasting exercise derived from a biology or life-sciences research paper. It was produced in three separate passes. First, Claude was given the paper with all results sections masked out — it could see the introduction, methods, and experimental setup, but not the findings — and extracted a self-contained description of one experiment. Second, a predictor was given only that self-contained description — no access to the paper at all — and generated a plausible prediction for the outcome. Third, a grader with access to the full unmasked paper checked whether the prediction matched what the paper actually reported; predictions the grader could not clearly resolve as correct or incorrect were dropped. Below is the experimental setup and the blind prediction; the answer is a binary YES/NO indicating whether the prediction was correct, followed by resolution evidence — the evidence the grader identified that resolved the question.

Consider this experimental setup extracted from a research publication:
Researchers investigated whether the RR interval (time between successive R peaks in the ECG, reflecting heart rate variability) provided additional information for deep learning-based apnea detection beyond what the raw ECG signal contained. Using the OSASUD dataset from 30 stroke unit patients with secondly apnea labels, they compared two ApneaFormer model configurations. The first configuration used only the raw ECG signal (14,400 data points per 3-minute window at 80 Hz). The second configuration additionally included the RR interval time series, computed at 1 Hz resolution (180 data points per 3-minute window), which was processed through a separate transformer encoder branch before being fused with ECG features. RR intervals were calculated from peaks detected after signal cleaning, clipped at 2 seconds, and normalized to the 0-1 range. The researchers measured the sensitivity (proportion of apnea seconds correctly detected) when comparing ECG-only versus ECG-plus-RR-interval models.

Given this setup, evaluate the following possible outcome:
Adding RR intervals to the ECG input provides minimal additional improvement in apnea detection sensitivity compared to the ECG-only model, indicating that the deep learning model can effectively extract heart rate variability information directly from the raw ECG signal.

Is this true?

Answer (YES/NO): YES